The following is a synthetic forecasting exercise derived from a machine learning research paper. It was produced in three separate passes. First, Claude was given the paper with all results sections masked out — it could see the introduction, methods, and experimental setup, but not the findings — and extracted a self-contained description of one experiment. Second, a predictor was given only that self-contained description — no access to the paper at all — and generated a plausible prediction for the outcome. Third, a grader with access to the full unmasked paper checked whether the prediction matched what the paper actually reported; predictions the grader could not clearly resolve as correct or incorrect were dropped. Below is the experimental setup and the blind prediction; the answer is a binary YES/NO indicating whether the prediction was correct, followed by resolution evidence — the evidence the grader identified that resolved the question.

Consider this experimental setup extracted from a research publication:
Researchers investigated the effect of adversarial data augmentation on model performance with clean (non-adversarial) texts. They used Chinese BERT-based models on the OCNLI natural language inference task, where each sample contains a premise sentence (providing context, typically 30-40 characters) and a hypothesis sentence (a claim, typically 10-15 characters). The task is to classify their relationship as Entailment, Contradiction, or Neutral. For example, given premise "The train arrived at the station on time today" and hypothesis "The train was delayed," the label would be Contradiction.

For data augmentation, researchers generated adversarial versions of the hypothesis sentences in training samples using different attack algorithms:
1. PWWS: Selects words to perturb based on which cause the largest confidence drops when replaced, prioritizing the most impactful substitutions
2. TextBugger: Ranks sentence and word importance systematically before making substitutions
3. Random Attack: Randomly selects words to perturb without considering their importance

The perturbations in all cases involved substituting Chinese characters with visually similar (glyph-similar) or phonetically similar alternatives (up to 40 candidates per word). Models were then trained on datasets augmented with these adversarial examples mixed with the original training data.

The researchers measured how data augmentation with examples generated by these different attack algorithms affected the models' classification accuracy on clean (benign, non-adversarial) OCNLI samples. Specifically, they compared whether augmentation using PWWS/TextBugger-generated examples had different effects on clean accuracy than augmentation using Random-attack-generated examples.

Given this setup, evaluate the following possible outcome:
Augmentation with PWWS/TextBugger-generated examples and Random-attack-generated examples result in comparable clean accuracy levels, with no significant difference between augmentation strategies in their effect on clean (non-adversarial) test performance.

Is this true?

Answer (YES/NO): NO